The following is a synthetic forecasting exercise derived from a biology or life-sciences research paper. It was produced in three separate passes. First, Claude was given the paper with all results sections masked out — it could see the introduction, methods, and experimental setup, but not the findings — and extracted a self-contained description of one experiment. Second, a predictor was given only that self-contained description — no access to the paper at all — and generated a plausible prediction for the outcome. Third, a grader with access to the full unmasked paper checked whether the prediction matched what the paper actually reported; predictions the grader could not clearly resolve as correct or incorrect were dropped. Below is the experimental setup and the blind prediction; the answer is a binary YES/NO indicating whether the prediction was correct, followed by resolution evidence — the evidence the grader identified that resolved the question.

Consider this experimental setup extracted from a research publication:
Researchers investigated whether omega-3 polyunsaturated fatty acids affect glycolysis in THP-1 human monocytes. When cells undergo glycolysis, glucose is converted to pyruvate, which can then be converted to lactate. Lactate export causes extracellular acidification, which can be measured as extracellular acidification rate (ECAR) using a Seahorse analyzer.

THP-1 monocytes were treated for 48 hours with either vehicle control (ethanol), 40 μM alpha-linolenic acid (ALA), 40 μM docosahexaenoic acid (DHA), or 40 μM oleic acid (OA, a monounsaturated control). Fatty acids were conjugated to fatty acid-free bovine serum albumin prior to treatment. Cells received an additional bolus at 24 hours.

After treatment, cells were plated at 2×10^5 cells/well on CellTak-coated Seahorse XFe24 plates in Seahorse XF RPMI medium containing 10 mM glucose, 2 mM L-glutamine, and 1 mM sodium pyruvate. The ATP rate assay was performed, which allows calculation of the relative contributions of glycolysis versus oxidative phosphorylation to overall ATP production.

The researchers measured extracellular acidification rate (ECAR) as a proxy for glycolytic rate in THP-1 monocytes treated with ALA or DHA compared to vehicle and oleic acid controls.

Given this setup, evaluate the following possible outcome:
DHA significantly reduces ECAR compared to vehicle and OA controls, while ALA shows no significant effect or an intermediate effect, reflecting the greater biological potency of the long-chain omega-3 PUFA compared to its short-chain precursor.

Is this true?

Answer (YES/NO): NO